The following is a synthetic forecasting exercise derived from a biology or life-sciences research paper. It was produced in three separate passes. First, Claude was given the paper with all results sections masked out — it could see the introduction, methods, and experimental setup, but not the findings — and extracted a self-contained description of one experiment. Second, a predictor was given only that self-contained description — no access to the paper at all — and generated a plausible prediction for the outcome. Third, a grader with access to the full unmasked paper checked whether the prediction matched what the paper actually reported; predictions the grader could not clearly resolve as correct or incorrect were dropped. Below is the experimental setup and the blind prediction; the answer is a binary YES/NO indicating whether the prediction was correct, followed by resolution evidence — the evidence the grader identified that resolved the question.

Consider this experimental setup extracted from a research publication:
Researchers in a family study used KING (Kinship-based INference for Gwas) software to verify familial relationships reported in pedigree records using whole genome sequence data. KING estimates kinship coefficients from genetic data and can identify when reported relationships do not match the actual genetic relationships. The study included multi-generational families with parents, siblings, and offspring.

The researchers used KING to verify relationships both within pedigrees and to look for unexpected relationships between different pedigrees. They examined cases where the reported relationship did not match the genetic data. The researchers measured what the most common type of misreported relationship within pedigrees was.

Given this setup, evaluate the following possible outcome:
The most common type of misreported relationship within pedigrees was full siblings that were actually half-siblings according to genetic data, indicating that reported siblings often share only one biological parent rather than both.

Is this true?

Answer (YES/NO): YES